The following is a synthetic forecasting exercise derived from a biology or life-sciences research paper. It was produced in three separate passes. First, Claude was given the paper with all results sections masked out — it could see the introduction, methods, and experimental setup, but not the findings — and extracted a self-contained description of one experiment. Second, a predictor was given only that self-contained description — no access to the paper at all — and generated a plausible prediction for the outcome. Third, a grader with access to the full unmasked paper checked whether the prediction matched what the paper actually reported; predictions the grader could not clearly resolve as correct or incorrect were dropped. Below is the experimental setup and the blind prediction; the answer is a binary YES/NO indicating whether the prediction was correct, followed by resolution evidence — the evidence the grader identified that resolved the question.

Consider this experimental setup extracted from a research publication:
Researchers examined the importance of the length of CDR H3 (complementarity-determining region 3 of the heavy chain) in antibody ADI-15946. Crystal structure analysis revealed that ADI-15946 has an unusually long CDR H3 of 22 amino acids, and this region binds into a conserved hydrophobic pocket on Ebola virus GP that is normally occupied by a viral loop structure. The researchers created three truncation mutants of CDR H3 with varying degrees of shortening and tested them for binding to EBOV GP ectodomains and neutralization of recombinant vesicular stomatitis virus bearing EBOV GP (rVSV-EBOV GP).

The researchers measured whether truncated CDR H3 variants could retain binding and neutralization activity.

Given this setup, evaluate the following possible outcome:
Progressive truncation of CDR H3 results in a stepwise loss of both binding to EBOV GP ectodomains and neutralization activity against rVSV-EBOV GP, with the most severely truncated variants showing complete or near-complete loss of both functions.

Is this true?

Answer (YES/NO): NO